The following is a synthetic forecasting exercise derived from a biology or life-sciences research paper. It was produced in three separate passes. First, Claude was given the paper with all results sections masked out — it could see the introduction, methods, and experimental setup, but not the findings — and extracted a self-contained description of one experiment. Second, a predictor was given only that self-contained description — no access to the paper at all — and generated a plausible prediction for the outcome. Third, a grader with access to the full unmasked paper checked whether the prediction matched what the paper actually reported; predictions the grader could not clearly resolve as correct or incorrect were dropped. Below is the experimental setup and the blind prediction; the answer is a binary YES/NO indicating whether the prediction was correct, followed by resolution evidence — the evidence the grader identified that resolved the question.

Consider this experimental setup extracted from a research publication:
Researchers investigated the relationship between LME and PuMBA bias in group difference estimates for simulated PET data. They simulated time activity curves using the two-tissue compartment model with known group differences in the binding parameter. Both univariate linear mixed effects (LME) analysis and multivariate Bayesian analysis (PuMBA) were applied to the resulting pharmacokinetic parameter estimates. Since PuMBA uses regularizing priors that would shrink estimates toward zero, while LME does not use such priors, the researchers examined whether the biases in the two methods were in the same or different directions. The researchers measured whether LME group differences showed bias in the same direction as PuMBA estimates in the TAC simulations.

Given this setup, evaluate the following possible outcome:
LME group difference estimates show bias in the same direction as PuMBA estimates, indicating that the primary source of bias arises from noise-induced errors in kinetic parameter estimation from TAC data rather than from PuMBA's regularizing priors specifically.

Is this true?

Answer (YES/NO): YES